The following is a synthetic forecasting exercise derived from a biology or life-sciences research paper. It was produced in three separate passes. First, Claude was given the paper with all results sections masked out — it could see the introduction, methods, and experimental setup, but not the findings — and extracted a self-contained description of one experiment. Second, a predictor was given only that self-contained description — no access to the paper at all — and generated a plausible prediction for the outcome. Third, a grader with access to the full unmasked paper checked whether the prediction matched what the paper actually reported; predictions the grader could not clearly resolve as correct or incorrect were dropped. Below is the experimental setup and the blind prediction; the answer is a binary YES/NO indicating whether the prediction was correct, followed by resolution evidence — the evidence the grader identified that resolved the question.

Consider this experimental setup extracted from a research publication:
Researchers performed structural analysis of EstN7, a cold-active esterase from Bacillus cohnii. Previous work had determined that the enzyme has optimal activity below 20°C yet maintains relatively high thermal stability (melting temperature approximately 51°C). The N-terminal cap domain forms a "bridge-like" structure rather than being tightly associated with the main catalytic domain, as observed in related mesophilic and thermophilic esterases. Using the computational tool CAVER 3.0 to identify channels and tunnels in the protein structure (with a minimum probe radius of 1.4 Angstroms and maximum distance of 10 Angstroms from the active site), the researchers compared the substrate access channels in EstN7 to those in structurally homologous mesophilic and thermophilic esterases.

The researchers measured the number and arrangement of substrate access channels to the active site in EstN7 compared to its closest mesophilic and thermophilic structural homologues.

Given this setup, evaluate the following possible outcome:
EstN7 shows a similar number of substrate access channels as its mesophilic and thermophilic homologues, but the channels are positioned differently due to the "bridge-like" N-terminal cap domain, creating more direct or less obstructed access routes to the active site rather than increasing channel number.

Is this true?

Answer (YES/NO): NO